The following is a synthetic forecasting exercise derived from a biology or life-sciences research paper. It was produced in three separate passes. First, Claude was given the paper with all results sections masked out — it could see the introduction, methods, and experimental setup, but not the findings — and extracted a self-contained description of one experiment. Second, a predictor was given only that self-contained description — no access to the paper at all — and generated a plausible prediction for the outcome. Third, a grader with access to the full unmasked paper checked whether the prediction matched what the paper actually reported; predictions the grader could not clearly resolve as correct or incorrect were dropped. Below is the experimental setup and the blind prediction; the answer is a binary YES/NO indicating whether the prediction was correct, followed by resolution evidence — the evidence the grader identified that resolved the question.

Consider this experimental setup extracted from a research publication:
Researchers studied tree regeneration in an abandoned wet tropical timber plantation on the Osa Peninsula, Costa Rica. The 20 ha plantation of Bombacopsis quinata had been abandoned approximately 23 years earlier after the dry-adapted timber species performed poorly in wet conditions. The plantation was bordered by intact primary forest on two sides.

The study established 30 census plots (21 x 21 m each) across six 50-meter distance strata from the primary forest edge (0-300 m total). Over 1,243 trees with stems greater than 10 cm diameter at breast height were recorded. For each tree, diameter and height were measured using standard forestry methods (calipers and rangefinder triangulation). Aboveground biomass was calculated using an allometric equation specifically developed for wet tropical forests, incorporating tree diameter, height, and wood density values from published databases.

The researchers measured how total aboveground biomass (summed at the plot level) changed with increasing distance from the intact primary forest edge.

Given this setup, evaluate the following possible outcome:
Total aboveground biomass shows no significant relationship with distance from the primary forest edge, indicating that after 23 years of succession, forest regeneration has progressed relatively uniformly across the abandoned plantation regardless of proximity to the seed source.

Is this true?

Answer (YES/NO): YES